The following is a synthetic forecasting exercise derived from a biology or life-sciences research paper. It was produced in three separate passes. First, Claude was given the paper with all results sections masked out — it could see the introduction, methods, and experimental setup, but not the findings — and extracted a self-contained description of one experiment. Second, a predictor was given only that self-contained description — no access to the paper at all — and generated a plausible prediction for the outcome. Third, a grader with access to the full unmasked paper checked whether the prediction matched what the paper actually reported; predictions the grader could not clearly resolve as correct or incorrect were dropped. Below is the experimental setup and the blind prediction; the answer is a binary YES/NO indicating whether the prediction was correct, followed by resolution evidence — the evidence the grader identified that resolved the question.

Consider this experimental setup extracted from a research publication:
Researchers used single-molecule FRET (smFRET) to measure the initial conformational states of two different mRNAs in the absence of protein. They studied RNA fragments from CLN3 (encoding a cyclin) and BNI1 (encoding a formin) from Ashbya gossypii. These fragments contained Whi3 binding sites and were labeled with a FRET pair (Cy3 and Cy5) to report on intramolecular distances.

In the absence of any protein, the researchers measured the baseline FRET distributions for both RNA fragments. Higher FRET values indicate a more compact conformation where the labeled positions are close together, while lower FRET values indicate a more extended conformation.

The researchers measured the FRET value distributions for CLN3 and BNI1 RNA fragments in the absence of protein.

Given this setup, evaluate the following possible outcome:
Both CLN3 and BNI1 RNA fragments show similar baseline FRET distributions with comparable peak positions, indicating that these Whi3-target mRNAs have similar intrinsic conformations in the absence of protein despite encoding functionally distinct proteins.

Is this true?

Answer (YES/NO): NO